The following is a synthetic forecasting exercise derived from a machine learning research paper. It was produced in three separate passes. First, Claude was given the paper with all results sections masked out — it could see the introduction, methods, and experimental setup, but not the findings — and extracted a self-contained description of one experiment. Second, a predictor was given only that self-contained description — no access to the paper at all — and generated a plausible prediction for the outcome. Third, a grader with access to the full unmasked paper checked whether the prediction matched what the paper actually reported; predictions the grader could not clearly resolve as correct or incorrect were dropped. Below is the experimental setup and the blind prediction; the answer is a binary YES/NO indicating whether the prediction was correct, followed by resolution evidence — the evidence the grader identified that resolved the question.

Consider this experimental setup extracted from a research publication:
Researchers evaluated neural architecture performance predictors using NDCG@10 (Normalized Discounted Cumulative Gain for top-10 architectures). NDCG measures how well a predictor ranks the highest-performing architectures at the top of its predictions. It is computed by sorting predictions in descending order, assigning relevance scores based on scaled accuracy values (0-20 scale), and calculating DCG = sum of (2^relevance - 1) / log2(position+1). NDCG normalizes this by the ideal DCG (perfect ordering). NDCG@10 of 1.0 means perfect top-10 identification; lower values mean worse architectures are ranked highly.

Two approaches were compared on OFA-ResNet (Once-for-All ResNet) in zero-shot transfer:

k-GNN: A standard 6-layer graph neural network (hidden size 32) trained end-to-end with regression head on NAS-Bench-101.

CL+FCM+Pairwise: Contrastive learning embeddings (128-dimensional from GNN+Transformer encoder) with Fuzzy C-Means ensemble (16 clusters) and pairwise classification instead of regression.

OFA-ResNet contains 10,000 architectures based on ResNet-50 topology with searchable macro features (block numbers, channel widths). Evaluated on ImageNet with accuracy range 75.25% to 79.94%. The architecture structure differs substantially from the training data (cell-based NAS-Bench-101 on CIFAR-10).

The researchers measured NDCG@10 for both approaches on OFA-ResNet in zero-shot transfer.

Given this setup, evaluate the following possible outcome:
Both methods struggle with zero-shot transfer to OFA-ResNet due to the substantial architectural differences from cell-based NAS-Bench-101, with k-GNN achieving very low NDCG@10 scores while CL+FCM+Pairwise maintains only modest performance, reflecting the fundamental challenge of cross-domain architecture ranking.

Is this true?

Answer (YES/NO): NO